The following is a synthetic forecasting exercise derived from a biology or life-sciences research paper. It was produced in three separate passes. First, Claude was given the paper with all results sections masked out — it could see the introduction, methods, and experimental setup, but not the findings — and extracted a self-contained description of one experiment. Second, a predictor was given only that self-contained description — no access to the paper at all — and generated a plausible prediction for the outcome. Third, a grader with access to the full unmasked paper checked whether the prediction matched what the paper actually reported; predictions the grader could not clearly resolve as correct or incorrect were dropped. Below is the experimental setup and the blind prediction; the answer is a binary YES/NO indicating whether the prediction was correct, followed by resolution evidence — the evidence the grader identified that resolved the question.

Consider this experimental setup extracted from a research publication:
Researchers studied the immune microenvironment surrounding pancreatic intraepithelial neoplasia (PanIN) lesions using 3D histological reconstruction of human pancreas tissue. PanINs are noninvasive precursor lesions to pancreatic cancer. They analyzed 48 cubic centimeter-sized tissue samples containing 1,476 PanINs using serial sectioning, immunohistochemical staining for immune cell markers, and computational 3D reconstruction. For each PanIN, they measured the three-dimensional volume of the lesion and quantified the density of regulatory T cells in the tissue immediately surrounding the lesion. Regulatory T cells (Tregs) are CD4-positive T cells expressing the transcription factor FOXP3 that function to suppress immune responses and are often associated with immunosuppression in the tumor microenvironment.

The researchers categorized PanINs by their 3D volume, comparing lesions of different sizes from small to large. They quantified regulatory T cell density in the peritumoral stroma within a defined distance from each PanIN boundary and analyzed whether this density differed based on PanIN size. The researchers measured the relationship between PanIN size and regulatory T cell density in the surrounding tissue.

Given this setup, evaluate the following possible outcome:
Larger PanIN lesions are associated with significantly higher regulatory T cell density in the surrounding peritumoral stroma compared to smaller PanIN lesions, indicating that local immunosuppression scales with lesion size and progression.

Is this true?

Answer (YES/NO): YES